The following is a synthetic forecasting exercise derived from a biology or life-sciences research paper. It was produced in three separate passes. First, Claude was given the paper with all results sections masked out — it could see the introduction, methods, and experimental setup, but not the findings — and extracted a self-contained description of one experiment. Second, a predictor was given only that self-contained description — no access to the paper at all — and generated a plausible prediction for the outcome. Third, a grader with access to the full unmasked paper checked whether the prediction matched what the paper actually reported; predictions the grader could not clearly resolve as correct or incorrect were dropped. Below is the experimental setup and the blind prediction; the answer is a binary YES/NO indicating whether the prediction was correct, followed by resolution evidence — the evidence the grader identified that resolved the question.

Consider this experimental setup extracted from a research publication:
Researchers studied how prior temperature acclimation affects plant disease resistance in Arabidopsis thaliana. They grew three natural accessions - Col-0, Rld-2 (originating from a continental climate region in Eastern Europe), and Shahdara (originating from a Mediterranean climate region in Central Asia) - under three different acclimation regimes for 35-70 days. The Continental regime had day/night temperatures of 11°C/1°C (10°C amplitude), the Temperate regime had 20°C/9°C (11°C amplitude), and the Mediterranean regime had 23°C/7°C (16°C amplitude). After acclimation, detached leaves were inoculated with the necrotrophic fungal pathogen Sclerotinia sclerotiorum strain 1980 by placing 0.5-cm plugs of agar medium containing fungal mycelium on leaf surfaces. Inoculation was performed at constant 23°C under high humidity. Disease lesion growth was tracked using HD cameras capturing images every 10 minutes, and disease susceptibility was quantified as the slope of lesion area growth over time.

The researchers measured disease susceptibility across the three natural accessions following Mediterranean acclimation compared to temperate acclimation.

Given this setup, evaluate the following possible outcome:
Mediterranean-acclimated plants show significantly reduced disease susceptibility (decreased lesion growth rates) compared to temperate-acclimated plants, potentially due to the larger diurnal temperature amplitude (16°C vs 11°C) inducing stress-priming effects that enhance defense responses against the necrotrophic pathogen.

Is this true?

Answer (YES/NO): NO